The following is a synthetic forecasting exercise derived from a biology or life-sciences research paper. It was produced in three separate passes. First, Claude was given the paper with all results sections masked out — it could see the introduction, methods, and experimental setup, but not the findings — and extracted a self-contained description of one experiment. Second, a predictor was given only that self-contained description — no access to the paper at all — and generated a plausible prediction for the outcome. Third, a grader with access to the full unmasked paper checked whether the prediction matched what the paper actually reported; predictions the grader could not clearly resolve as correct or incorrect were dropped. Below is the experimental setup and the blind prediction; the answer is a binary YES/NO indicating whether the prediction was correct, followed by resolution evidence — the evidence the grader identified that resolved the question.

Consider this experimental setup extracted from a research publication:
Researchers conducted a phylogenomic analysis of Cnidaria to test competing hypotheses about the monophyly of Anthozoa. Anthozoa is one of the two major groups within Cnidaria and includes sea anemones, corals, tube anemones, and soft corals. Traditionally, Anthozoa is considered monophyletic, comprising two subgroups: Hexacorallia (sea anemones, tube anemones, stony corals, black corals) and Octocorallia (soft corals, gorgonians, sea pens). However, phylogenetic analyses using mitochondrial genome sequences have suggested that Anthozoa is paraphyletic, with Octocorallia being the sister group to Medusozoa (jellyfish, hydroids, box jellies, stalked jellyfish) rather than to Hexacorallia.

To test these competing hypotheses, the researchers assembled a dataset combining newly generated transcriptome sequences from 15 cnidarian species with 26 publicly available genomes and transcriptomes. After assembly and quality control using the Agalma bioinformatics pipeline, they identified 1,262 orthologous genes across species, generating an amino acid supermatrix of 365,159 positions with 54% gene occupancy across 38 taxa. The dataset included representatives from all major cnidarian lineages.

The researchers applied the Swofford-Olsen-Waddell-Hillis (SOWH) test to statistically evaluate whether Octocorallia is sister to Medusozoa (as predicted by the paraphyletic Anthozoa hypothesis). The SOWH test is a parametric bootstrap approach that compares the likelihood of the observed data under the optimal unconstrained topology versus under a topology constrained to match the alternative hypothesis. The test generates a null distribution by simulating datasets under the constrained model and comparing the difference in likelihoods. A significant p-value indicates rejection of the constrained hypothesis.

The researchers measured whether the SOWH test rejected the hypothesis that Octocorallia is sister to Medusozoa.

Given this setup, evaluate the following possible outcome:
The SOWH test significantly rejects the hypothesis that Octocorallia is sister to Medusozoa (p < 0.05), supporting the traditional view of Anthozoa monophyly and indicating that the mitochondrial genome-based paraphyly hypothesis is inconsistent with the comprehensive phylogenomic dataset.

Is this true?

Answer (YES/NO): YES